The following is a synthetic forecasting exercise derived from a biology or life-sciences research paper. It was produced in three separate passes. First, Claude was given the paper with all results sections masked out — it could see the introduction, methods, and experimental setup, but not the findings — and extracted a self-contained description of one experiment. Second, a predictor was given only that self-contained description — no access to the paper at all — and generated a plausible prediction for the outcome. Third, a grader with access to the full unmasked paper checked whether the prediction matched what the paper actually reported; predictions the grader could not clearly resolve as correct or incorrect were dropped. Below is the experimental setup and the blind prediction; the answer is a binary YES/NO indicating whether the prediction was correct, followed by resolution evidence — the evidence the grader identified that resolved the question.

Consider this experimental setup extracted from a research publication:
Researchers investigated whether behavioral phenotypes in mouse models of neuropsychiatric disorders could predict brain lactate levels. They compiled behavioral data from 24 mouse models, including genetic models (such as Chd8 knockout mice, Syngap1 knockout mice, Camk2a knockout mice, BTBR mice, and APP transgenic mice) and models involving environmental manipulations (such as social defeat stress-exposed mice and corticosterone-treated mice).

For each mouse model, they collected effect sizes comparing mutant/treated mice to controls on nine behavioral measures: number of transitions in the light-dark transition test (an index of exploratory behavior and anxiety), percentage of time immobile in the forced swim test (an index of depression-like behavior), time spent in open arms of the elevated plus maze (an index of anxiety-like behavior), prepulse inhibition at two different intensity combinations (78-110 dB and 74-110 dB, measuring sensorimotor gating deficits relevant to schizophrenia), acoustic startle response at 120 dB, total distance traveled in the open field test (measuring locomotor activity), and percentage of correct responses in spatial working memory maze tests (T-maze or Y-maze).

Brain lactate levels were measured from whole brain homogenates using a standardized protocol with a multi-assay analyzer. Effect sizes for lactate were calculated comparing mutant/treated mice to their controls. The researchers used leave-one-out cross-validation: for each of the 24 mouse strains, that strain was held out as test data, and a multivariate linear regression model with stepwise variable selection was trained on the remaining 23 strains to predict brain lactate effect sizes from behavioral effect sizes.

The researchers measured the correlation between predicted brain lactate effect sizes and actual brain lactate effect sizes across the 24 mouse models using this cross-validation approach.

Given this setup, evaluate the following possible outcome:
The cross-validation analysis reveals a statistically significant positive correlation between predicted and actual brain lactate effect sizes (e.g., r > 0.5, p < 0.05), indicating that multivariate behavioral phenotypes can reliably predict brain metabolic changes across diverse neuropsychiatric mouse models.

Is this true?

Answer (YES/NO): YES